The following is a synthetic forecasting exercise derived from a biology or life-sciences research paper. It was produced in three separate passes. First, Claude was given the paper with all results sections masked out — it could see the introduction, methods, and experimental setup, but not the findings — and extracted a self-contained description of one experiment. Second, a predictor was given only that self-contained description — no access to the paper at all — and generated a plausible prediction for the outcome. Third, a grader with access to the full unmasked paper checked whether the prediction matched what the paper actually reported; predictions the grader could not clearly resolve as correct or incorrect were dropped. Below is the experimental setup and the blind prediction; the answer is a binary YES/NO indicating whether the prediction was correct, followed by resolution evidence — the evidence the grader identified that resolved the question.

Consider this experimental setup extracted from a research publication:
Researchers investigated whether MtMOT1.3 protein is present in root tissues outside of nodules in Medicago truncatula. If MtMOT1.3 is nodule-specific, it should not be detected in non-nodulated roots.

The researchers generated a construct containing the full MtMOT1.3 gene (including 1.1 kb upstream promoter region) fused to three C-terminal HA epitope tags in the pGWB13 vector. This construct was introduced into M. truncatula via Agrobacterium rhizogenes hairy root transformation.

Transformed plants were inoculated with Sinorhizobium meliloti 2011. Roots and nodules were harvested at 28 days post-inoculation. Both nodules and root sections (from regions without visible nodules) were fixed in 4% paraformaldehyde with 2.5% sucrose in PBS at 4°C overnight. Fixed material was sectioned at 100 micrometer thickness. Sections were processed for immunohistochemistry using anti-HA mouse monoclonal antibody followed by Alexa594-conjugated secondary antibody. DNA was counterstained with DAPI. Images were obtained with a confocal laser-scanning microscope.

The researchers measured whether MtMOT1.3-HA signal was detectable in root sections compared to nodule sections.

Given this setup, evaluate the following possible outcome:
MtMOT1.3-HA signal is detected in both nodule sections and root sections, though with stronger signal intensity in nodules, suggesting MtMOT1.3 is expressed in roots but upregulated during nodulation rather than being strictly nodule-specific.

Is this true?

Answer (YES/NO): NO